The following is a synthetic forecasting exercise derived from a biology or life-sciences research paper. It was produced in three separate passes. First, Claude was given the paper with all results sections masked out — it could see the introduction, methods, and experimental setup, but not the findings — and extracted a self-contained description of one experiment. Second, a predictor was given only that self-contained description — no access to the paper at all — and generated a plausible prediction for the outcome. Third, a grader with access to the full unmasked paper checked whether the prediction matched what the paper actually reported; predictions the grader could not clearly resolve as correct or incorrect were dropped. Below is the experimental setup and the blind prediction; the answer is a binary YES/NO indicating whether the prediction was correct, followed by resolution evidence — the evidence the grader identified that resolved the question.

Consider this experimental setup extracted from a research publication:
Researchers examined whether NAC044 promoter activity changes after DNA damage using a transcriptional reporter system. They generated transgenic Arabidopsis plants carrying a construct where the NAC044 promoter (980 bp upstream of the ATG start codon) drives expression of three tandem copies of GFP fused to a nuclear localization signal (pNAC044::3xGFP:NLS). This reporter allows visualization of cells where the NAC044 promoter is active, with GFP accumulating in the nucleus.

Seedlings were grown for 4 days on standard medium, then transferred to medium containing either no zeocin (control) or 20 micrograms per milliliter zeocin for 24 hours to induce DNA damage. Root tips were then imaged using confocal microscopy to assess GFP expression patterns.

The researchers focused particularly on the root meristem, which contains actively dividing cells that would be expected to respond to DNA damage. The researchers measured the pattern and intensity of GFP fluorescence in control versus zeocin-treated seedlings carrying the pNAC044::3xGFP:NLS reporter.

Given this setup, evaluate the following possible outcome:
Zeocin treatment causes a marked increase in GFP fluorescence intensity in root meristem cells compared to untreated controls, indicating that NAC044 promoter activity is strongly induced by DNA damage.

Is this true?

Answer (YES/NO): YES